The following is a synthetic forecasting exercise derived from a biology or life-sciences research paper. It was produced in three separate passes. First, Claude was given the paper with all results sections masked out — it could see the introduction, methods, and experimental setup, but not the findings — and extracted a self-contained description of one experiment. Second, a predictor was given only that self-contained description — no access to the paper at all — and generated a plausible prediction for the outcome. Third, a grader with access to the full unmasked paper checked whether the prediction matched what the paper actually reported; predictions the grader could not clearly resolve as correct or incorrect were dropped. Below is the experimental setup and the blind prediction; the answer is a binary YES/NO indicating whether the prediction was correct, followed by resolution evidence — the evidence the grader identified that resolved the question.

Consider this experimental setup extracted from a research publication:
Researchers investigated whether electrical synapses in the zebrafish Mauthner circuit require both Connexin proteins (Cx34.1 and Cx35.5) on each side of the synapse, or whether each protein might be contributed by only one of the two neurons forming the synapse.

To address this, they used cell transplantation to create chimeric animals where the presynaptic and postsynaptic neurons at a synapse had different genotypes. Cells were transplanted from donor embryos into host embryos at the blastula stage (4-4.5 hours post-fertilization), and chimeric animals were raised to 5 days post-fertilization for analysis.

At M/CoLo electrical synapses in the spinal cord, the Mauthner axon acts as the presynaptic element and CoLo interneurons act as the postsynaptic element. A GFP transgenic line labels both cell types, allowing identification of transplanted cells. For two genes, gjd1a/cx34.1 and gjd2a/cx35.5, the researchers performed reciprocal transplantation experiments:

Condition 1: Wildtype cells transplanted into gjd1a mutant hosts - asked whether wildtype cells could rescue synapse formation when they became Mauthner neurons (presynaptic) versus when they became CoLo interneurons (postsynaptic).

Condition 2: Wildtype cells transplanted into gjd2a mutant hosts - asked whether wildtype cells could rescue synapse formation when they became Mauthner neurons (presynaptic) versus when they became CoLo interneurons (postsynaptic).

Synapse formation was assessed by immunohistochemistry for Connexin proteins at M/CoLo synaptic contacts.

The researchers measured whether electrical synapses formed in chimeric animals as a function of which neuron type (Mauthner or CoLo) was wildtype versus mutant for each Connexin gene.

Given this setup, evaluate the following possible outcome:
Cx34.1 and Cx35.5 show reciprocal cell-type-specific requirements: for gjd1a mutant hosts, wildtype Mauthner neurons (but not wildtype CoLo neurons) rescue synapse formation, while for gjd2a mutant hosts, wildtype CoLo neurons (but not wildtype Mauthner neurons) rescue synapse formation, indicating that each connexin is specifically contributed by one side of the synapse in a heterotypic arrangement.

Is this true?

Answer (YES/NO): NO